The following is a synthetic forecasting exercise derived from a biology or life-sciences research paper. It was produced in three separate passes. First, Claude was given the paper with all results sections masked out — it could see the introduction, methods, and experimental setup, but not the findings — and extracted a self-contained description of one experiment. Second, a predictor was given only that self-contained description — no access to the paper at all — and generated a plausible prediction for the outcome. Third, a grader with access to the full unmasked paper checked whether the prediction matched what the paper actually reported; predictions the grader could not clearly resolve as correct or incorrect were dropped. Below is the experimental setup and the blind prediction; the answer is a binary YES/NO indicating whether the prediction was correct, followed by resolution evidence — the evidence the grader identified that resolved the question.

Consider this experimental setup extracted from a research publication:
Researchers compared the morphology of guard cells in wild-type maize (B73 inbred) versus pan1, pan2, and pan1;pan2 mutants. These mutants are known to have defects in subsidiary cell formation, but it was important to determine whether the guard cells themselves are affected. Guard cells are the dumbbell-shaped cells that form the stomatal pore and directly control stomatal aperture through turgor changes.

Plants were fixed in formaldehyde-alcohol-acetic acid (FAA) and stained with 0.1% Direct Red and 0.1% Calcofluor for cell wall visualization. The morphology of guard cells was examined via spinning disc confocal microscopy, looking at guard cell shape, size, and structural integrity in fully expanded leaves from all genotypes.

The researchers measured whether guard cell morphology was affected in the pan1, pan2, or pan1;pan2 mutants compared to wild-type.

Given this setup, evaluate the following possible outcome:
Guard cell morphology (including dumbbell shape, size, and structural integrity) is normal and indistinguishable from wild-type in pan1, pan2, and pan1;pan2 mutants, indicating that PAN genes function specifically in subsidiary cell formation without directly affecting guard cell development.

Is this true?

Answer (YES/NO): YES